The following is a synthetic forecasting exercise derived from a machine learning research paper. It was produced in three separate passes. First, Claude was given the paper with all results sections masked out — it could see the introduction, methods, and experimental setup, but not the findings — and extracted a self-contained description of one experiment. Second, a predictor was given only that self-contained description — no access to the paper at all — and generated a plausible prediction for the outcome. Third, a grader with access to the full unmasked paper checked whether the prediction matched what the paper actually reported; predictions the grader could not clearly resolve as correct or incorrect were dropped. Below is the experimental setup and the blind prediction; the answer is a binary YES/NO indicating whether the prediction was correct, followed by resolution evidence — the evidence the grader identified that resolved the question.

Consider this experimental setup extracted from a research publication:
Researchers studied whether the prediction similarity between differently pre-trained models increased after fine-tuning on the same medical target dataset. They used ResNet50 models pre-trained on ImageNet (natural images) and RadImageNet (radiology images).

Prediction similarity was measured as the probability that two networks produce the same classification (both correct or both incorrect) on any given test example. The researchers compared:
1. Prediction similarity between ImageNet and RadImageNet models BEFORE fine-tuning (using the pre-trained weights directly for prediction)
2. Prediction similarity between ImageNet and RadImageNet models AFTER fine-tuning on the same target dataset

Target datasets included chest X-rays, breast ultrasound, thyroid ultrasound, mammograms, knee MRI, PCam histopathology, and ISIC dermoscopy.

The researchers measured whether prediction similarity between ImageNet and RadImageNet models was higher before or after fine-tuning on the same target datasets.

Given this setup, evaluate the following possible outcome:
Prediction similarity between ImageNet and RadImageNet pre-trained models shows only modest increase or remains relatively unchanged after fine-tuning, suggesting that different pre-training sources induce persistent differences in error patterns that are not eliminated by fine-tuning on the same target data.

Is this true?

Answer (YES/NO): NO